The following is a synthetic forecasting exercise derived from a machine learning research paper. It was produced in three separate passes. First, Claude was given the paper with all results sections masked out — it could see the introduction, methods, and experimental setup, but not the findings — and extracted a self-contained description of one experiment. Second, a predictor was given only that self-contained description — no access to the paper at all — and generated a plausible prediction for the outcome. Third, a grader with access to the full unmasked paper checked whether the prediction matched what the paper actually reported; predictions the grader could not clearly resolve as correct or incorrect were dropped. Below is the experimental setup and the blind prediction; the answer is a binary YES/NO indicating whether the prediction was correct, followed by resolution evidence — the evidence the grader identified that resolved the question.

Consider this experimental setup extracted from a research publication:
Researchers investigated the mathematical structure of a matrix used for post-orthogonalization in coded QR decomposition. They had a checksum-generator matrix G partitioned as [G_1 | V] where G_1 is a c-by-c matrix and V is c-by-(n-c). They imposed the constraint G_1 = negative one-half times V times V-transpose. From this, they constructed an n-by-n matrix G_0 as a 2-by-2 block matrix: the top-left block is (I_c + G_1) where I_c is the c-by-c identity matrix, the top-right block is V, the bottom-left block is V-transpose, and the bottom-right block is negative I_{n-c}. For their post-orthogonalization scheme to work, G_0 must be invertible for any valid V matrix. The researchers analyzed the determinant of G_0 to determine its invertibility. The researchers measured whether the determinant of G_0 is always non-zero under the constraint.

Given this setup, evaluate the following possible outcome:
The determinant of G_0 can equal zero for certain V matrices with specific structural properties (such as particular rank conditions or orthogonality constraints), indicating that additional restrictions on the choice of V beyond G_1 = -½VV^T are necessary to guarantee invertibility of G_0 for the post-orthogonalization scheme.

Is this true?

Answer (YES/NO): NO